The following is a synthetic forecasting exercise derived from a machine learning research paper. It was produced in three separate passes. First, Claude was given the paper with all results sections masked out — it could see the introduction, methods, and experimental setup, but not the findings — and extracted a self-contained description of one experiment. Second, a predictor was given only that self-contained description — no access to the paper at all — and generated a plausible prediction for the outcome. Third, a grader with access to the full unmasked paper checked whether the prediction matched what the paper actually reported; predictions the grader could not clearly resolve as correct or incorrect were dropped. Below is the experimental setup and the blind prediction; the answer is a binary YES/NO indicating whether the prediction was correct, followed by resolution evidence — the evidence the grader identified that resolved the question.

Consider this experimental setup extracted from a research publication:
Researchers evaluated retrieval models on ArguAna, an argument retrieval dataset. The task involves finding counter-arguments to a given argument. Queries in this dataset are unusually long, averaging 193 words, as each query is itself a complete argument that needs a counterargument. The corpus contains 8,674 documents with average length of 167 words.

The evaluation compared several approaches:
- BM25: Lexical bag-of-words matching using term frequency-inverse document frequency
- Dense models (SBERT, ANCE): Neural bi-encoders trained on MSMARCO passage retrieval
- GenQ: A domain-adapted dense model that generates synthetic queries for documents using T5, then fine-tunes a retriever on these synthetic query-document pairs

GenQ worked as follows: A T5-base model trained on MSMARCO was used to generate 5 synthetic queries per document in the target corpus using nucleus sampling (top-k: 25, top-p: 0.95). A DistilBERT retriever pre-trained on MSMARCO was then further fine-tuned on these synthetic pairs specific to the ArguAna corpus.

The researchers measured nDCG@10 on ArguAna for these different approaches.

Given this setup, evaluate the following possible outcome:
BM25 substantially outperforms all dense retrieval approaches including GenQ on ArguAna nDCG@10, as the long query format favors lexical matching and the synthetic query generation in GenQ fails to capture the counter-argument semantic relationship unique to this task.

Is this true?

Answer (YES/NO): NO